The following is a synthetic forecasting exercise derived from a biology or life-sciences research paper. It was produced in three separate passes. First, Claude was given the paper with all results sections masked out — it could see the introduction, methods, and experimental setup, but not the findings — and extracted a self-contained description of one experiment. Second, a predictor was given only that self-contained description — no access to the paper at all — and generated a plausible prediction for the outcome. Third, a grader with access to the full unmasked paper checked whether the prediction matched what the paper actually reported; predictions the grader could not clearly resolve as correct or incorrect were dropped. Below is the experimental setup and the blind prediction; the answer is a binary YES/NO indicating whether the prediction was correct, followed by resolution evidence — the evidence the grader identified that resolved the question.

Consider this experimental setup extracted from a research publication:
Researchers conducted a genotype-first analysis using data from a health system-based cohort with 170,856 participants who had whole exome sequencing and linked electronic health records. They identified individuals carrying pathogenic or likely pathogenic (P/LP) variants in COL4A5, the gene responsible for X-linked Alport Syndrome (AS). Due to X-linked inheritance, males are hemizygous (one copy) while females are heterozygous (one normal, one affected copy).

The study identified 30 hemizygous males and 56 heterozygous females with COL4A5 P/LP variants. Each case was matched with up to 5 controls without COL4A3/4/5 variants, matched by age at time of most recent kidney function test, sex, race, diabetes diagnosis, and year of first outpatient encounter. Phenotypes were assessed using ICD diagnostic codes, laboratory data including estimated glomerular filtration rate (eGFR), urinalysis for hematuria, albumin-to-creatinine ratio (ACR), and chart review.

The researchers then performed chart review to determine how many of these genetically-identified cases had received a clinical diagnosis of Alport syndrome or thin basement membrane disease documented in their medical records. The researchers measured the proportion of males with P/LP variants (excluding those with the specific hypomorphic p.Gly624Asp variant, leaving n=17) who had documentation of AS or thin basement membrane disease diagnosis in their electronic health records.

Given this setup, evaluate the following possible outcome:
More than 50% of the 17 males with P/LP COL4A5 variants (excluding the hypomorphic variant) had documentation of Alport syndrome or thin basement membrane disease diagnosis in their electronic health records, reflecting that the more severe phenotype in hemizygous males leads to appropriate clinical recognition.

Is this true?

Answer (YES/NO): YES